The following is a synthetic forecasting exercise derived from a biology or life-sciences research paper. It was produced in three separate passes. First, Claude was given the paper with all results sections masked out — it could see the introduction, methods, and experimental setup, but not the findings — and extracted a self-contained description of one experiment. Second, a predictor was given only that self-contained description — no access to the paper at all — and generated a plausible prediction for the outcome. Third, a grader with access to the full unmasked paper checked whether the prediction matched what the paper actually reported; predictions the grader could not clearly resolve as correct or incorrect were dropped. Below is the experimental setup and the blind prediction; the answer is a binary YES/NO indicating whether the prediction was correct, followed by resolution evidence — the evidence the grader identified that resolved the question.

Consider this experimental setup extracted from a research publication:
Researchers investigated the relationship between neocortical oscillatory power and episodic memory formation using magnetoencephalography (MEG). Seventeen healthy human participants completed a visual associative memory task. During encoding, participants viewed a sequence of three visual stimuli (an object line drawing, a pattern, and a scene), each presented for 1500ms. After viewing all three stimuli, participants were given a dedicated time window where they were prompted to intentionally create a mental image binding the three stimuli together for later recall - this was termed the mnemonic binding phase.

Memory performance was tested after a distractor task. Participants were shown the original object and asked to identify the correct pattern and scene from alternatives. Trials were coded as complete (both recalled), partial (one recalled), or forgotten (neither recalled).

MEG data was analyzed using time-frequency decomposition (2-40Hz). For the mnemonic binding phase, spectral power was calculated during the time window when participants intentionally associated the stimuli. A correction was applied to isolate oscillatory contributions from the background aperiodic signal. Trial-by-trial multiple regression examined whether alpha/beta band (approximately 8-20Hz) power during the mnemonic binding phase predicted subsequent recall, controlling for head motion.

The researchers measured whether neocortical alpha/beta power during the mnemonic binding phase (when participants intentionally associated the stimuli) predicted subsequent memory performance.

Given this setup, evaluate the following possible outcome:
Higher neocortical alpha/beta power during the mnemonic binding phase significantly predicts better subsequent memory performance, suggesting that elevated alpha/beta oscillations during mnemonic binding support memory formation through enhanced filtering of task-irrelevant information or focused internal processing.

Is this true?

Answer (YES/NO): NO